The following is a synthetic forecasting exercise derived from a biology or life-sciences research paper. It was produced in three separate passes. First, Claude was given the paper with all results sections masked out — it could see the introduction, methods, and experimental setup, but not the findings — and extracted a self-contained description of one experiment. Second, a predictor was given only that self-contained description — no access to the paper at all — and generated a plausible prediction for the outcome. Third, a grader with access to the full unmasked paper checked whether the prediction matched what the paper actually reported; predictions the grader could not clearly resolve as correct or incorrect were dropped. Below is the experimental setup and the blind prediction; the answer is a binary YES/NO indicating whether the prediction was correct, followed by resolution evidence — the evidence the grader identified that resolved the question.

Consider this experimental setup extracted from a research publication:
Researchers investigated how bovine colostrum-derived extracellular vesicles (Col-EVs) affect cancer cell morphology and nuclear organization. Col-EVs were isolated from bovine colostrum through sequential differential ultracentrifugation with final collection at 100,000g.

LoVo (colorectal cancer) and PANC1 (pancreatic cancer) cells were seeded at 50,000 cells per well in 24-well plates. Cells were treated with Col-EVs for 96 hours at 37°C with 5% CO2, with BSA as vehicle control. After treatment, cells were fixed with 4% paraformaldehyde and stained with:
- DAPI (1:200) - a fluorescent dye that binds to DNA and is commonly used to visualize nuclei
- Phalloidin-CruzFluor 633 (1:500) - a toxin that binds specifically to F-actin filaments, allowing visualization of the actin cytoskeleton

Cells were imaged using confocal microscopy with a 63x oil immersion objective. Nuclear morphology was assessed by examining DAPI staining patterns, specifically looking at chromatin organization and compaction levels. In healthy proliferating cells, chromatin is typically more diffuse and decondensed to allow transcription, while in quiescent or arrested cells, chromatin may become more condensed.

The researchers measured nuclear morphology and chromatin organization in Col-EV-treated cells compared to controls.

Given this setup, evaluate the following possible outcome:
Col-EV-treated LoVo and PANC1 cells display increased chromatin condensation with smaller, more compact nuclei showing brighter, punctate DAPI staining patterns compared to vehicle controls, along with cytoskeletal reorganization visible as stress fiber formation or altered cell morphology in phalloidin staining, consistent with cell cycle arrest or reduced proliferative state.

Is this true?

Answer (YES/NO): YES